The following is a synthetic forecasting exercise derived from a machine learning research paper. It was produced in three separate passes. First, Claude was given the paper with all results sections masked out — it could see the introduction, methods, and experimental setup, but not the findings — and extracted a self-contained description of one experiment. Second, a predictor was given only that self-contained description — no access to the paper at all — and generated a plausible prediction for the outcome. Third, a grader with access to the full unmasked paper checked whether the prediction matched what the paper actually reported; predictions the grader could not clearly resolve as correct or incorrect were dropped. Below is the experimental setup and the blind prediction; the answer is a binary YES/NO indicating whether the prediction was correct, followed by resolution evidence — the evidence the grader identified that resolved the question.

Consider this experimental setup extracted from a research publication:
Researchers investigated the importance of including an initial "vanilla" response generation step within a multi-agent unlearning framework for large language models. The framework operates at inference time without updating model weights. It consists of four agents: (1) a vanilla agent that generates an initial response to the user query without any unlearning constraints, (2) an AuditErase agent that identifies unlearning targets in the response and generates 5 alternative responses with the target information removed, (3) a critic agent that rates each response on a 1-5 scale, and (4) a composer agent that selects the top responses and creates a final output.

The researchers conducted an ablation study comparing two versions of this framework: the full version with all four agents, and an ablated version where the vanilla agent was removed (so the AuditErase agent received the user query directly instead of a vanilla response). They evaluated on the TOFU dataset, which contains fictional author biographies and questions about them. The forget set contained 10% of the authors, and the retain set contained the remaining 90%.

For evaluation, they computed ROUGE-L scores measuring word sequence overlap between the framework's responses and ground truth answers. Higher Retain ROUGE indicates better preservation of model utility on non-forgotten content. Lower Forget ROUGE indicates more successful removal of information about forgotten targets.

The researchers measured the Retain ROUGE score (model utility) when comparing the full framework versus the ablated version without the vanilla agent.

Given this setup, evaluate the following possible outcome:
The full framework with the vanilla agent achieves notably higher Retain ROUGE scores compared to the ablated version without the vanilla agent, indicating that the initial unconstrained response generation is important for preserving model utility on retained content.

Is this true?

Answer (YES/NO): YES